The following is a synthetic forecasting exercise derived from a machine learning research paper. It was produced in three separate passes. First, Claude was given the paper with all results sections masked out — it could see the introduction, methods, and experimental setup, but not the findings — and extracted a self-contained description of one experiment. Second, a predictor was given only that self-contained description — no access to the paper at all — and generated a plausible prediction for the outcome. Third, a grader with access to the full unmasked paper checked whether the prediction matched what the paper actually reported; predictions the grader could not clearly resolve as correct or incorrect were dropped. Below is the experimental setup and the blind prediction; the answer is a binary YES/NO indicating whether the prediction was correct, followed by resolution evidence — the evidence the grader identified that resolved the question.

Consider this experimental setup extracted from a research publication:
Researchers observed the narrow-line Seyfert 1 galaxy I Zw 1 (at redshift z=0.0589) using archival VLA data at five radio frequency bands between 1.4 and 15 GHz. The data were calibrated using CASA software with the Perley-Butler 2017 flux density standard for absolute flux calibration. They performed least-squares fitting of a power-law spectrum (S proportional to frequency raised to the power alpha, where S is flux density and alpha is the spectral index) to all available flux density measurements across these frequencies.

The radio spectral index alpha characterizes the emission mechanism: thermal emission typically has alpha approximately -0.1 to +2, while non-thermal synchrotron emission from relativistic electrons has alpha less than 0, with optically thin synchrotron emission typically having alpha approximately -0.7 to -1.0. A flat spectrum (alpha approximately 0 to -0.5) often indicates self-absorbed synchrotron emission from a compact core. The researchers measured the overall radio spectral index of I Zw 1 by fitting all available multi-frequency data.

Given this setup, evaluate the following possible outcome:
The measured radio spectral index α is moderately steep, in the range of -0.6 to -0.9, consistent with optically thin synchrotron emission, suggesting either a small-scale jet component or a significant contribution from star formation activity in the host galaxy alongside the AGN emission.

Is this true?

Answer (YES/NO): YES